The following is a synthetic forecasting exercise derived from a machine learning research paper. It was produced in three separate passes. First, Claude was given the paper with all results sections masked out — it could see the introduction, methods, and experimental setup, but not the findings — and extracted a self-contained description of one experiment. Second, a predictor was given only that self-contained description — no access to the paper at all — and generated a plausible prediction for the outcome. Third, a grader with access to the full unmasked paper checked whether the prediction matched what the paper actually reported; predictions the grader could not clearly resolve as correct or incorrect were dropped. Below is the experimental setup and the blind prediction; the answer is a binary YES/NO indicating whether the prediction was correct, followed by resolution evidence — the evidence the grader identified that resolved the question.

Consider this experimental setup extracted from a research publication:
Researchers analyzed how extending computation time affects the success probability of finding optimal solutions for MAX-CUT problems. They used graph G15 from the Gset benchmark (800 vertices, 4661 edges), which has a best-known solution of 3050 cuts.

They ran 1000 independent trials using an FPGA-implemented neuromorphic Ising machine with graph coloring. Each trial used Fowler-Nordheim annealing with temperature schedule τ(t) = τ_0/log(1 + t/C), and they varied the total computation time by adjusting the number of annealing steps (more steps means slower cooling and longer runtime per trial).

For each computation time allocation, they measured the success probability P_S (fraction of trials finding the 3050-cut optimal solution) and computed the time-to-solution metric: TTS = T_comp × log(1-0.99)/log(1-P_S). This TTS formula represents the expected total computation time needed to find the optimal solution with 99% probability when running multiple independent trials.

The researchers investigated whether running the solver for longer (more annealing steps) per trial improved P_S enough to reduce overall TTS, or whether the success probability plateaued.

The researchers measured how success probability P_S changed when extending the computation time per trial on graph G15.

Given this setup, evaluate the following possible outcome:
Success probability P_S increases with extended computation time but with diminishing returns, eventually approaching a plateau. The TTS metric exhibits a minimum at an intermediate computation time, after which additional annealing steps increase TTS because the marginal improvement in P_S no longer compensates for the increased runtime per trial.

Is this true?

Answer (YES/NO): NO